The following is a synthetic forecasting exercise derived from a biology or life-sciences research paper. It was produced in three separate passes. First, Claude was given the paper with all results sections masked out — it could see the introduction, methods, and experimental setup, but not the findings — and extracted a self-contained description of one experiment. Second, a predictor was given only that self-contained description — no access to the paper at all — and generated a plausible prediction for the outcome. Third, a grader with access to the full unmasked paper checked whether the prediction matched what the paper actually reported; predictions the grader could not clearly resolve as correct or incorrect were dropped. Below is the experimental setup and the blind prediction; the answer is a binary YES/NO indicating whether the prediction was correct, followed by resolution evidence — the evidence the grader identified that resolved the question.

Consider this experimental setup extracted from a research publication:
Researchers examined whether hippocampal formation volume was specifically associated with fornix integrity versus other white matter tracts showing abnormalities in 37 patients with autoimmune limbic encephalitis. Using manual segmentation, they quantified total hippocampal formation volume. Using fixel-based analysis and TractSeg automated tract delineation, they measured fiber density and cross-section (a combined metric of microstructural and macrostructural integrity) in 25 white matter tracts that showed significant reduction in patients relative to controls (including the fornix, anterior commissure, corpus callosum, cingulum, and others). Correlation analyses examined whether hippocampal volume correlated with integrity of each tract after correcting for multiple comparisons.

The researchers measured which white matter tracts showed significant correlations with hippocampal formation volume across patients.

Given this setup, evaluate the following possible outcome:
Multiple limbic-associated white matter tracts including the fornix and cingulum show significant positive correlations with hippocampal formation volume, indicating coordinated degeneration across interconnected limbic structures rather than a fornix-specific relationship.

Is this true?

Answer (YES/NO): NO